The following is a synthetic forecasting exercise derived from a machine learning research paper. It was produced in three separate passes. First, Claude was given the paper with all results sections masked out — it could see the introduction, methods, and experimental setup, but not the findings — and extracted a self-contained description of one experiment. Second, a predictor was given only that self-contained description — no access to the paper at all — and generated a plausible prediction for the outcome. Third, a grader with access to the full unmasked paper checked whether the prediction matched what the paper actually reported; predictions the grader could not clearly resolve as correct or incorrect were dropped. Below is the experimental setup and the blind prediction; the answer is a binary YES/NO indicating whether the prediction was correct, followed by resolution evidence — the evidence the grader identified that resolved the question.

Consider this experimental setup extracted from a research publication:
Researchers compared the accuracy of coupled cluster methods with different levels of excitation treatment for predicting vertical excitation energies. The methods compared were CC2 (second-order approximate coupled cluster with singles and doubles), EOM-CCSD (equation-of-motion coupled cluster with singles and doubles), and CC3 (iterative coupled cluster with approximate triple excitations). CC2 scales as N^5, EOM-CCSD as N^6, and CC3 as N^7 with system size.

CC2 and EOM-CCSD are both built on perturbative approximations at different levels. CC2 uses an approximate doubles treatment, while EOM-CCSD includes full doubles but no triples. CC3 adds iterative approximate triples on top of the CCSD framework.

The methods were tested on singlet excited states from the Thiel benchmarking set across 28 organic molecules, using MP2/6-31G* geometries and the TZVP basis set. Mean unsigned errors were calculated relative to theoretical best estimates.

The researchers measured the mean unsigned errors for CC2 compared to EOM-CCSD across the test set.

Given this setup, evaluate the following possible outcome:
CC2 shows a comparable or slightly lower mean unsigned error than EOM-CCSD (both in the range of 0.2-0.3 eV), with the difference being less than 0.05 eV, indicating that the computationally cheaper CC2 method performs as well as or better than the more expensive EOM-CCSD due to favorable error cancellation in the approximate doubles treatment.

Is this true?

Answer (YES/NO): YES